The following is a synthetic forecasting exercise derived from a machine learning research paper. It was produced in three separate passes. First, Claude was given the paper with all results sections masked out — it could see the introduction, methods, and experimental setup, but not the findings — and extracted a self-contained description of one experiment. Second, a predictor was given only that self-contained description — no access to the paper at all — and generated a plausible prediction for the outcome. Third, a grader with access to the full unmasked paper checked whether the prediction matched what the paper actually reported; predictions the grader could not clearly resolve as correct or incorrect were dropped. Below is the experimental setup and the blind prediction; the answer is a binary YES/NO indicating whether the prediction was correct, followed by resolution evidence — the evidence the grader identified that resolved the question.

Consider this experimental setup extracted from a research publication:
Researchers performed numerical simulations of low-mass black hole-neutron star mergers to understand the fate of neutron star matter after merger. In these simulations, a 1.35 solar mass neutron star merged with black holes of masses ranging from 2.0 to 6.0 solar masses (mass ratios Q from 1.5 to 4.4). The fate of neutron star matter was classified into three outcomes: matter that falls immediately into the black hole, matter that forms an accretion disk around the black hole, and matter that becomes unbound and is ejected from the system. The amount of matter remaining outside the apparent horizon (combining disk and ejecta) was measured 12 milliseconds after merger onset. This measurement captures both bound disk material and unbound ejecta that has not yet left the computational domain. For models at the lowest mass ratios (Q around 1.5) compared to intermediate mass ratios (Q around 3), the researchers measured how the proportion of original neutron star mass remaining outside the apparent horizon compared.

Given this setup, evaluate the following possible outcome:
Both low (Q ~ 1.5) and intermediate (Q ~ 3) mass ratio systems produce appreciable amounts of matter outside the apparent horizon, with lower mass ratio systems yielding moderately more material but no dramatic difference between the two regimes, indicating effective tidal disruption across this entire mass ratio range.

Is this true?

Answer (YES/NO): NO